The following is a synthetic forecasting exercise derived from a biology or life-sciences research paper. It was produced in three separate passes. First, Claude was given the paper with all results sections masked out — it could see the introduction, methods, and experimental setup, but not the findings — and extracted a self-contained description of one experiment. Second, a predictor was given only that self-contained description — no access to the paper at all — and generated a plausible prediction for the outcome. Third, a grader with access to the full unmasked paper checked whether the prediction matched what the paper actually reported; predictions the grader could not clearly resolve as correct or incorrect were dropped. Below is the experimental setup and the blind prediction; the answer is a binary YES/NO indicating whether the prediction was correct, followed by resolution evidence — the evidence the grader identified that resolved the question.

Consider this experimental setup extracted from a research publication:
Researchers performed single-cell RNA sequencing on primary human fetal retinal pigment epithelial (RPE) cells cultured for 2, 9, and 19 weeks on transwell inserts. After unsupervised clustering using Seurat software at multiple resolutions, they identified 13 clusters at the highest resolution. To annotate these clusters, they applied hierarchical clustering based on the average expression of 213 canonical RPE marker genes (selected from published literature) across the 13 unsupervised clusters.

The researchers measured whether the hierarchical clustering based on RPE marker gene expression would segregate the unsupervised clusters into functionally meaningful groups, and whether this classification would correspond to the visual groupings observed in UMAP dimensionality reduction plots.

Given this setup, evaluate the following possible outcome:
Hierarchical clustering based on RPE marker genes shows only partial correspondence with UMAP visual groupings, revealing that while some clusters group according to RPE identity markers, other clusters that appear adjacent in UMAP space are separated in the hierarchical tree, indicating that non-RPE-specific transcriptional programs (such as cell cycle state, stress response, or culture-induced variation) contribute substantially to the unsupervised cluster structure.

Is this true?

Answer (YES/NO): NO